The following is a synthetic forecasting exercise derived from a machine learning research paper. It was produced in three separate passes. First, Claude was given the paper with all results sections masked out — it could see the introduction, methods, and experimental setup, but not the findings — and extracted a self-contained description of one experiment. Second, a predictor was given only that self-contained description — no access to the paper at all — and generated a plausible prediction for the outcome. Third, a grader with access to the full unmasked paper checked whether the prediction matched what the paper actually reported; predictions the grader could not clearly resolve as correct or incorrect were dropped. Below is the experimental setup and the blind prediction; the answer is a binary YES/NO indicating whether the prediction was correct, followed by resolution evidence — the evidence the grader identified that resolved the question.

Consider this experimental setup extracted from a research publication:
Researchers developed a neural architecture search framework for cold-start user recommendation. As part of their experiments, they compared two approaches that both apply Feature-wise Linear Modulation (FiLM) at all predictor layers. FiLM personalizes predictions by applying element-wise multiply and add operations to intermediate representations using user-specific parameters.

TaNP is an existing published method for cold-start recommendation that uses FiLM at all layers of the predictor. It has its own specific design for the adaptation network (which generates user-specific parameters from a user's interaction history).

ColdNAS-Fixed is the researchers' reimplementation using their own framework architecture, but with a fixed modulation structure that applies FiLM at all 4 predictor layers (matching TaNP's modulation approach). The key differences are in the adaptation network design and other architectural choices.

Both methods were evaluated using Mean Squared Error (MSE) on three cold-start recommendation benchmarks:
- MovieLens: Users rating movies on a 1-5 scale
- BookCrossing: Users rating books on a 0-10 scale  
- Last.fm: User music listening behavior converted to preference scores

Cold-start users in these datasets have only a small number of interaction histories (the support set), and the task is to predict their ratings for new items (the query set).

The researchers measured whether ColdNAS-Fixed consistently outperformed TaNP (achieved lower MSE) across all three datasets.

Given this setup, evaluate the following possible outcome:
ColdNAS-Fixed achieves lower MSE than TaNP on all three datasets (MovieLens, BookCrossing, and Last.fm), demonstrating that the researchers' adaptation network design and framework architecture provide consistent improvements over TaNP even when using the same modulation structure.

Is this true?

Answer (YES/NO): NO